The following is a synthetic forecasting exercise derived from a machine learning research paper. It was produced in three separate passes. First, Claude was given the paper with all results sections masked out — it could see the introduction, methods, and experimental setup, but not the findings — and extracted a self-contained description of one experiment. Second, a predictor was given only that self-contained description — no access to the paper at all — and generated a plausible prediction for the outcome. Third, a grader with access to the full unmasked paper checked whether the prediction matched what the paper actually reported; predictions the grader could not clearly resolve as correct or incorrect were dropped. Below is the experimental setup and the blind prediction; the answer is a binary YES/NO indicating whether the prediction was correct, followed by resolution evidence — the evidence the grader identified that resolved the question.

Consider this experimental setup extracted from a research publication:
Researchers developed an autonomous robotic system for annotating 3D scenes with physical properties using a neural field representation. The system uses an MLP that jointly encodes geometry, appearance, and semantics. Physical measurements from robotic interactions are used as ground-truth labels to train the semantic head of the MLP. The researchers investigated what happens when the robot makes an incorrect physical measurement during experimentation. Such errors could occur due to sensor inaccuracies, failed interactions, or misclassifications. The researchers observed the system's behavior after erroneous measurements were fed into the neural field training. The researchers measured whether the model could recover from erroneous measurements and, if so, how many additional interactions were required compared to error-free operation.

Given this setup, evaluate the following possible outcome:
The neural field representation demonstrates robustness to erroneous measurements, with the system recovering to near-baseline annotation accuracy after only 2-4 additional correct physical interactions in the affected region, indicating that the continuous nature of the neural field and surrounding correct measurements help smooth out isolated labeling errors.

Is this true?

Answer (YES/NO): NO